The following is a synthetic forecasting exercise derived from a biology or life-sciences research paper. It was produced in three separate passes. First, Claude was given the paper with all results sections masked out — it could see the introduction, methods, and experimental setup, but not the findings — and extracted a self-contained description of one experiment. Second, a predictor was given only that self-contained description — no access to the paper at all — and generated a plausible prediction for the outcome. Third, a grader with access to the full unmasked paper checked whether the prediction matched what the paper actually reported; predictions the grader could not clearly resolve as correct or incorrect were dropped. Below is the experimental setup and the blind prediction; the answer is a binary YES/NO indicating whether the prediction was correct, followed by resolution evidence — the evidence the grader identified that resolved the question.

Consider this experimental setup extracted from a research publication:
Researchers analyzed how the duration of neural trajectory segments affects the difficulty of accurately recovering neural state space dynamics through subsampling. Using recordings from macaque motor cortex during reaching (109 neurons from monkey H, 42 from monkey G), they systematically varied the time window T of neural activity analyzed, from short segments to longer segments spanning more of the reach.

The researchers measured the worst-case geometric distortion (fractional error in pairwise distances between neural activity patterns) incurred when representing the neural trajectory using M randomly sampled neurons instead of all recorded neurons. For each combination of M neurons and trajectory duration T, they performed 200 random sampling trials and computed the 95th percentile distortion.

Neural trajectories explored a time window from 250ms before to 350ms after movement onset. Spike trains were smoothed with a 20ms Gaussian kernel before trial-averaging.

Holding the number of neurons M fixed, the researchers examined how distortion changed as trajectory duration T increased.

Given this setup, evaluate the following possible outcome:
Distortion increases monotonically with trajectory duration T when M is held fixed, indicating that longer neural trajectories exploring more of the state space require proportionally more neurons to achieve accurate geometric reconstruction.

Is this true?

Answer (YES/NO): NO